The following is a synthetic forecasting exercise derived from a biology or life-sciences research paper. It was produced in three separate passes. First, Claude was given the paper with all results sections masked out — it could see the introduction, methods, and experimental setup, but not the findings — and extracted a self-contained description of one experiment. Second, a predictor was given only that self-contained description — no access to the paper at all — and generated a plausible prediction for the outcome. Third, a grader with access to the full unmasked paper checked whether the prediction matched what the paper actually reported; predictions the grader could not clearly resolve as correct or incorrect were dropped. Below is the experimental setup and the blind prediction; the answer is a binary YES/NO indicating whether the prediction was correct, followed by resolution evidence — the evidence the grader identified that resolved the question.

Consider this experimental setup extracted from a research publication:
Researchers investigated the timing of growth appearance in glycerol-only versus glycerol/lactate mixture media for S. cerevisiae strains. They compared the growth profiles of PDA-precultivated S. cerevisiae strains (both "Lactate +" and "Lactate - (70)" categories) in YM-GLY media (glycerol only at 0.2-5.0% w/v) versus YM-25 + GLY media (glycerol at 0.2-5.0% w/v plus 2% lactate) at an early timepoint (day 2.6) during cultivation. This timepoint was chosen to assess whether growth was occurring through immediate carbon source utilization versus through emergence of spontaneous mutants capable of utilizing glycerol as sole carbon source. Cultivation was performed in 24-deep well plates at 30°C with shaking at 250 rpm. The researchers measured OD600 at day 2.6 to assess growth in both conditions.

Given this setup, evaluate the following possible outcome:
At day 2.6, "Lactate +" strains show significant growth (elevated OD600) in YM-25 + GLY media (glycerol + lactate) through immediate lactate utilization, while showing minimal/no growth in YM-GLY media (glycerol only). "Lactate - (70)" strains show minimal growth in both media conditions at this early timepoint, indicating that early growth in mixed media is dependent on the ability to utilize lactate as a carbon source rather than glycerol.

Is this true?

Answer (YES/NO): NO